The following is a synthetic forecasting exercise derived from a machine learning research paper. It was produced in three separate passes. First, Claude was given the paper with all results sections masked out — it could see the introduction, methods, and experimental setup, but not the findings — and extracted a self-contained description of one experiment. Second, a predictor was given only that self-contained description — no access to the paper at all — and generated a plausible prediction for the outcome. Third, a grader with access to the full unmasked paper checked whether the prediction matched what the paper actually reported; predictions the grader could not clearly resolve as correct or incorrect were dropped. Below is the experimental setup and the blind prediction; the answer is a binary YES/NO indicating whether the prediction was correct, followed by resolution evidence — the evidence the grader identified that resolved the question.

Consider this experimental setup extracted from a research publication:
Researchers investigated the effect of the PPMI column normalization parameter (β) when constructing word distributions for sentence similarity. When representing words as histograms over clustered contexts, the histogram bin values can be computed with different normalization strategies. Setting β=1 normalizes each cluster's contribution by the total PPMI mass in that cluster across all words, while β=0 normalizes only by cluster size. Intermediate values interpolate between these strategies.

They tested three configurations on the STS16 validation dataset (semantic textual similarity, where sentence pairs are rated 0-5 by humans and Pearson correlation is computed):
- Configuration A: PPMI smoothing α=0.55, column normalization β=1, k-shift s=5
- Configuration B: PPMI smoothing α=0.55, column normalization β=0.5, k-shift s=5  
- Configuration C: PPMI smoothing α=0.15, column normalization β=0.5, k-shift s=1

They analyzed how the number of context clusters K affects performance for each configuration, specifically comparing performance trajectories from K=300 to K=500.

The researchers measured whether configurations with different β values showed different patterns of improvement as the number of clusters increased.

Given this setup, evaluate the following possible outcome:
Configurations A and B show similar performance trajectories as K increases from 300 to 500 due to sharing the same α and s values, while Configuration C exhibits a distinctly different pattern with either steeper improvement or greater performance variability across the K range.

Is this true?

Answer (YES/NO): NO